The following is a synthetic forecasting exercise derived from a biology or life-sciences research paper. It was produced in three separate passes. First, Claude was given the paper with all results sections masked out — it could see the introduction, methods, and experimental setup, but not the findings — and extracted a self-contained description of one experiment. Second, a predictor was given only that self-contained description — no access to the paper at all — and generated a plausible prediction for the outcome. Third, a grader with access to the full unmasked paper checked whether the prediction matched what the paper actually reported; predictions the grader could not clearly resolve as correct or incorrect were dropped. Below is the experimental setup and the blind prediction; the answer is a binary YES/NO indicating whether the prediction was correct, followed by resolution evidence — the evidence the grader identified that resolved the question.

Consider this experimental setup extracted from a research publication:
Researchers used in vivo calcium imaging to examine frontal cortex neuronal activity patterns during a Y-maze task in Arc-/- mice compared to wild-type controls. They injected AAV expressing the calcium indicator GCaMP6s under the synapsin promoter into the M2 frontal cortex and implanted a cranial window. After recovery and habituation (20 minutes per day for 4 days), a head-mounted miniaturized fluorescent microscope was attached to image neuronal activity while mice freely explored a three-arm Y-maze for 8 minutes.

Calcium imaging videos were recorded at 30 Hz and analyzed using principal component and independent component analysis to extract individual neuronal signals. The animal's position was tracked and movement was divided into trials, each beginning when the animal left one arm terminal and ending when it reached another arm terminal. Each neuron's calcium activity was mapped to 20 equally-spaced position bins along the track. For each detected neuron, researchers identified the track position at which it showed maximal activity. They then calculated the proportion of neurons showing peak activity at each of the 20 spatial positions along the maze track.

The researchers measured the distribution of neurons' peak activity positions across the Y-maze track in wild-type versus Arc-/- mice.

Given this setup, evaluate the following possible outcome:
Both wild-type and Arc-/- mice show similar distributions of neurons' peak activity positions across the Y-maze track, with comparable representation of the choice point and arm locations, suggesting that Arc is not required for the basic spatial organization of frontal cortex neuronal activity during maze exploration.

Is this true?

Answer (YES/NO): NO